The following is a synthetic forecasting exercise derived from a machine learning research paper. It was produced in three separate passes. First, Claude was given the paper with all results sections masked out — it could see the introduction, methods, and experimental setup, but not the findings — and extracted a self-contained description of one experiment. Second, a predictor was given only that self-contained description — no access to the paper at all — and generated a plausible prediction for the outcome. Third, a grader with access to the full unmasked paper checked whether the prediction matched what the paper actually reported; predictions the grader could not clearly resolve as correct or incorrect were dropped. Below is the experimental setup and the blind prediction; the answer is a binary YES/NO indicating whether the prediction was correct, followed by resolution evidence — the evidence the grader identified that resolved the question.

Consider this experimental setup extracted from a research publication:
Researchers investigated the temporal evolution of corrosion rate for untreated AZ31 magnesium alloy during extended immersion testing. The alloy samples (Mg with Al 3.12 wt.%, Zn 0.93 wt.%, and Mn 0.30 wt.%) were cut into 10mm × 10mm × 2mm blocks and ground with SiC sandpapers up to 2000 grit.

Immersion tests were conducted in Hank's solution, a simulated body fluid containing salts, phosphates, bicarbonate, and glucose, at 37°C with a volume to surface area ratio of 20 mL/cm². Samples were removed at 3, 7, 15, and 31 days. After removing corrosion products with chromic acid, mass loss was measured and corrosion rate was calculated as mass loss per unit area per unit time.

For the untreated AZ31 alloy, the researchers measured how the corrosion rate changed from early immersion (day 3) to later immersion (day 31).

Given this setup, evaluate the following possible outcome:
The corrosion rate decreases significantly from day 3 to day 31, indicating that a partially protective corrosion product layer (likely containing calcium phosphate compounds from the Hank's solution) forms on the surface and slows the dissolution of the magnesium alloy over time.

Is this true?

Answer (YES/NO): NO